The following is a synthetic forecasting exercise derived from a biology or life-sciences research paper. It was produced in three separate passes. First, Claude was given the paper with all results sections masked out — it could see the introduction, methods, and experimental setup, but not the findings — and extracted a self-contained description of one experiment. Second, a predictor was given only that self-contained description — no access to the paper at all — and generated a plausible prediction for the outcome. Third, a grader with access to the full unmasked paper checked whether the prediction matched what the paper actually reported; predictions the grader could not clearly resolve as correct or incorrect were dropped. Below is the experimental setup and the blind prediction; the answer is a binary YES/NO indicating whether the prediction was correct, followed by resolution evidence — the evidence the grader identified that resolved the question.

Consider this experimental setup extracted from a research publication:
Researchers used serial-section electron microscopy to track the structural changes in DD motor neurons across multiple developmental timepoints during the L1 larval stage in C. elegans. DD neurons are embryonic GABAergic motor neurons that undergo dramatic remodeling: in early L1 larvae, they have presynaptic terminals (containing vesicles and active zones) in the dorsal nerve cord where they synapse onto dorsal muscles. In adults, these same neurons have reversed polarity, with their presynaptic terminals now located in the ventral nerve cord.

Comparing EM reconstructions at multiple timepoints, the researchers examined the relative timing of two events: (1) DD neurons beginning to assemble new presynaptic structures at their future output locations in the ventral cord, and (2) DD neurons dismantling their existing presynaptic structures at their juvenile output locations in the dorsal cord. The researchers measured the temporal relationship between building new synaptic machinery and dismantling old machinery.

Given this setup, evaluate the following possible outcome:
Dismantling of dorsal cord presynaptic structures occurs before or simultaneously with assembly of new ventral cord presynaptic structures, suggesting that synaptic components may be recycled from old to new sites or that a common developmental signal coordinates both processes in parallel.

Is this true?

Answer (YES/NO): NO